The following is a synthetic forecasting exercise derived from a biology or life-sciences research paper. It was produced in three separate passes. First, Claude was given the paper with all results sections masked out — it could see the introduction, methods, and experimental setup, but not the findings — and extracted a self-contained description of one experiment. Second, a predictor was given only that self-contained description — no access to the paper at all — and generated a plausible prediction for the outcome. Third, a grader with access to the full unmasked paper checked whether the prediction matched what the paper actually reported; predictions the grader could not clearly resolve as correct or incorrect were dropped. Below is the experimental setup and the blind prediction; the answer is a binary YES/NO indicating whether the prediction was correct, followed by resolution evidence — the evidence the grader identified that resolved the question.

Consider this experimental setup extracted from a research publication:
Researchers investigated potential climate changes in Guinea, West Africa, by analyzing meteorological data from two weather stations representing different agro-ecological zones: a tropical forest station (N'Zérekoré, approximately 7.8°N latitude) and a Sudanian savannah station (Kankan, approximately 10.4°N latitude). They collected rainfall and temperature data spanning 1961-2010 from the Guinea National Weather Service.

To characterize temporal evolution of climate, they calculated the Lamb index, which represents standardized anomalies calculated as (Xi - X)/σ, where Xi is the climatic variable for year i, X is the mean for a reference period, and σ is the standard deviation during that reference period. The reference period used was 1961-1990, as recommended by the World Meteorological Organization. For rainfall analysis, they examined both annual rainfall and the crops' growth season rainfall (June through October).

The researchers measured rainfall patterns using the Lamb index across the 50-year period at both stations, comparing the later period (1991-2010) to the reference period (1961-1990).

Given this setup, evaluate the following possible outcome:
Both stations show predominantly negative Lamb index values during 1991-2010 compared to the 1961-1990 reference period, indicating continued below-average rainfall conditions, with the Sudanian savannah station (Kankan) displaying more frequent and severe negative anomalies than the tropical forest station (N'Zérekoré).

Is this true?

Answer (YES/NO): NO